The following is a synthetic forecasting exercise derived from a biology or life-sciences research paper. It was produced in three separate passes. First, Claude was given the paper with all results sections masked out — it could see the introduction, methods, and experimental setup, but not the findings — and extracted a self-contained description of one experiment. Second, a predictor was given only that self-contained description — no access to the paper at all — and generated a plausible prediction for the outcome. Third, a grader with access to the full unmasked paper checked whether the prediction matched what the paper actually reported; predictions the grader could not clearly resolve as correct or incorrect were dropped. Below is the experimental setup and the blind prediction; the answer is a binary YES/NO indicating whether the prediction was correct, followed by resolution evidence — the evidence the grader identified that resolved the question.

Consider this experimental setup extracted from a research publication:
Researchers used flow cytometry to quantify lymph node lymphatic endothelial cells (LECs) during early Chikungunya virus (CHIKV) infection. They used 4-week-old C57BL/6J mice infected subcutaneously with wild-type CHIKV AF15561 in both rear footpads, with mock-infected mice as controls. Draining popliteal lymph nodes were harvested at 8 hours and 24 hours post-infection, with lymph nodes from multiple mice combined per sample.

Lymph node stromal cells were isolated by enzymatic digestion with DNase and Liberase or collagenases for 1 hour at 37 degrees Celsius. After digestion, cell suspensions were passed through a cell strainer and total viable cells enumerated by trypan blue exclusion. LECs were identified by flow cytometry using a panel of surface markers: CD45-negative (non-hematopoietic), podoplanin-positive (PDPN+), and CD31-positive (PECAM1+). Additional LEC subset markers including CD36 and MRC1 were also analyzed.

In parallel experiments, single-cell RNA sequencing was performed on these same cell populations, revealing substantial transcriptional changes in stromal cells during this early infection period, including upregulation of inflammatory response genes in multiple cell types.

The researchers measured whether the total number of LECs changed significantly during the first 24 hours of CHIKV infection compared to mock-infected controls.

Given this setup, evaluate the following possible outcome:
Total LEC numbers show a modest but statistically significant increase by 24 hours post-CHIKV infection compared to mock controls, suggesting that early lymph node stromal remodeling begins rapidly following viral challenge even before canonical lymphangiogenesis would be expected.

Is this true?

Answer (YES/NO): NO